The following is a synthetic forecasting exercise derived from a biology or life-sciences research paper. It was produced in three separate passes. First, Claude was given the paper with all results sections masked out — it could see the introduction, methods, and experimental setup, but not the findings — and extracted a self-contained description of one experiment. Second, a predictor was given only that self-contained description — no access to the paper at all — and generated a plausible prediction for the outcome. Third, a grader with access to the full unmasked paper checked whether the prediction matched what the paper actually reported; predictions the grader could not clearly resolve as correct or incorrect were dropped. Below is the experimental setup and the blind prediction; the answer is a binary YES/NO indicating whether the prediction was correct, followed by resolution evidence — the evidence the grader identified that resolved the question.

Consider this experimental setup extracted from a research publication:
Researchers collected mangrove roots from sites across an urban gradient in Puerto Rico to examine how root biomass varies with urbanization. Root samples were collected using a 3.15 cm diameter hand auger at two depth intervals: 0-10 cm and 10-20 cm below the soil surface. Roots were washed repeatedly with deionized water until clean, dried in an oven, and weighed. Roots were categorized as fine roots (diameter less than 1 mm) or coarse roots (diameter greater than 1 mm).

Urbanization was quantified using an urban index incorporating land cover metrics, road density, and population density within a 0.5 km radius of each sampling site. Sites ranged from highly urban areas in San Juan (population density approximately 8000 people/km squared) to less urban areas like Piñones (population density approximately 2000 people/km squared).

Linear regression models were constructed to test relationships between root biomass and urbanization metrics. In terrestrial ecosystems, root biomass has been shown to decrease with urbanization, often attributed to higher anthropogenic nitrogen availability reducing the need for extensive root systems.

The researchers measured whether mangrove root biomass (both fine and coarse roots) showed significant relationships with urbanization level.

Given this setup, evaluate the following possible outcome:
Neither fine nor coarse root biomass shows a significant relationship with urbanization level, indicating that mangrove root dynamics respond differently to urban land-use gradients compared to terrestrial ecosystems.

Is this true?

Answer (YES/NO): YES